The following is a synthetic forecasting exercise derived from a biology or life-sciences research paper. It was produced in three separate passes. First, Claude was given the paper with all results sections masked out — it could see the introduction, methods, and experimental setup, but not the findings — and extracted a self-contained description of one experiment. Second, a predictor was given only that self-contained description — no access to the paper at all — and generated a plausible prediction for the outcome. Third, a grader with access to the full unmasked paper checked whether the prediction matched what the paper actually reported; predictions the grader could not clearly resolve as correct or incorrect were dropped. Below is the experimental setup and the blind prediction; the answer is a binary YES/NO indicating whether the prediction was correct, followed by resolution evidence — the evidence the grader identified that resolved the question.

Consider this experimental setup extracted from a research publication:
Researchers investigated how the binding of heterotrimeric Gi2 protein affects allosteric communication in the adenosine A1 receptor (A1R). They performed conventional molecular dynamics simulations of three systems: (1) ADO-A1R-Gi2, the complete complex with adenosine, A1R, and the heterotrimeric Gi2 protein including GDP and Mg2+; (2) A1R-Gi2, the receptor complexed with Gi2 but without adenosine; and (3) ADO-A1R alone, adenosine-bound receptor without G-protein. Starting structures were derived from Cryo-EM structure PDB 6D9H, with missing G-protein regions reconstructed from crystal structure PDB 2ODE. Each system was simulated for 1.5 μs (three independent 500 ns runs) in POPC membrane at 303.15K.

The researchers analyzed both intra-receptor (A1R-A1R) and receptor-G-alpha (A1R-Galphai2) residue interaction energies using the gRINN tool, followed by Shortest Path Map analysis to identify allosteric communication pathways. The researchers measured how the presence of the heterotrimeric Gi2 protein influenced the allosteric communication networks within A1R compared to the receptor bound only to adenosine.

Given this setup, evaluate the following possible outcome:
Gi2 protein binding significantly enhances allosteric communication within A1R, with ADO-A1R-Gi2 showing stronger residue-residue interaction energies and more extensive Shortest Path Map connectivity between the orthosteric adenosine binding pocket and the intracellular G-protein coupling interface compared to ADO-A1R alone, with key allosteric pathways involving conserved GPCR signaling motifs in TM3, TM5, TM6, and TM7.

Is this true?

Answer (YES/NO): NO